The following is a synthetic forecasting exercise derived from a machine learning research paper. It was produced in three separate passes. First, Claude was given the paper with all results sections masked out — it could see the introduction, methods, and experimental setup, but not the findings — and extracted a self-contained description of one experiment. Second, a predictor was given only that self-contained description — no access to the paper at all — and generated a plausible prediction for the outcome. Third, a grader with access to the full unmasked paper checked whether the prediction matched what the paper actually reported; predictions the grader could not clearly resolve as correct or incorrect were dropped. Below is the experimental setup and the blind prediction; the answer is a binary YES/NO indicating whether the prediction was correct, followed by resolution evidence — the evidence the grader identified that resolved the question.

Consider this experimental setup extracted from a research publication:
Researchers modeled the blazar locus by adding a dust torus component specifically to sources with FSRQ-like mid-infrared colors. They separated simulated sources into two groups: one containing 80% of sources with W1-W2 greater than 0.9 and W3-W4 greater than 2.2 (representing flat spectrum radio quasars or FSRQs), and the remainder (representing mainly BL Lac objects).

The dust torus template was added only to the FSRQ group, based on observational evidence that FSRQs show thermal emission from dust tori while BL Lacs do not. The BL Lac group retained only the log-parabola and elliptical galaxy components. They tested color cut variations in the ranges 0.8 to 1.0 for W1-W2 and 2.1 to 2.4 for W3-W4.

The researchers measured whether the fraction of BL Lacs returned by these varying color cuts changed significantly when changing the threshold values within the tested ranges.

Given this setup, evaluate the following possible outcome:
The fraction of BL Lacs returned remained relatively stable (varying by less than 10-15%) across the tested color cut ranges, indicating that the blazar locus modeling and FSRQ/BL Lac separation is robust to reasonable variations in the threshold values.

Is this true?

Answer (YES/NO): YES